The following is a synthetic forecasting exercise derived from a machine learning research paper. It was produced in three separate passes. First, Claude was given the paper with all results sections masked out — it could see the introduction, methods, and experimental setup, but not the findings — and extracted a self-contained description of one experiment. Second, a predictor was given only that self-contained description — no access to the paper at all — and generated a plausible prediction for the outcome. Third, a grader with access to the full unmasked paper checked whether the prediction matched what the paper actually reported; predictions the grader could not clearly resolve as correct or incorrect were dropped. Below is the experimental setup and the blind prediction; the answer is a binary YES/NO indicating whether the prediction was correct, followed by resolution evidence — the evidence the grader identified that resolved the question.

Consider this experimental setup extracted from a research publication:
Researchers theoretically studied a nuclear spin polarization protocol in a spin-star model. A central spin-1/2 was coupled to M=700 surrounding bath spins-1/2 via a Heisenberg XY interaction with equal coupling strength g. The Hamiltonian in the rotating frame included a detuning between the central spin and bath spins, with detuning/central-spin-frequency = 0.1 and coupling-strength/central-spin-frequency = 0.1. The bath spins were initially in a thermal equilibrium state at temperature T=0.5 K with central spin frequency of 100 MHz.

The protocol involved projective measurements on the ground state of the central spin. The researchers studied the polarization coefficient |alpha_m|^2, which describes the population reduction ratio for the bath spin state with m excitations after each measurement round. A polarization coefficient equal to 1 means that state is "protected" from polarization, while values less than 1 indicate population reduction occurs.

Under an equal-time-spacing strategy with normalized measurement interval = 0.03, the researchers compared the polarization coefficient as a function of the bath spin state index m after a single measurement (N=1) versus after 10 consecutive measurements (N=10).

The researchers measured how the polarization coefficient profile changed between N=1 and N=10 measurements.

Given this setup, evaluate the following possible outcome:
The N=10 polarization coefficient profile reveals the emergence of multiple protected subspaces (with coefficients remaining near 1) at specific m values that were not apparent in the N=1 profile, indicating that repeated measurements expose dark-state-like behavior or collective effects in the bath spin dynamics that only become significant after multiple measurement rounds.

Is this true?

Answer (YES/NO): NO